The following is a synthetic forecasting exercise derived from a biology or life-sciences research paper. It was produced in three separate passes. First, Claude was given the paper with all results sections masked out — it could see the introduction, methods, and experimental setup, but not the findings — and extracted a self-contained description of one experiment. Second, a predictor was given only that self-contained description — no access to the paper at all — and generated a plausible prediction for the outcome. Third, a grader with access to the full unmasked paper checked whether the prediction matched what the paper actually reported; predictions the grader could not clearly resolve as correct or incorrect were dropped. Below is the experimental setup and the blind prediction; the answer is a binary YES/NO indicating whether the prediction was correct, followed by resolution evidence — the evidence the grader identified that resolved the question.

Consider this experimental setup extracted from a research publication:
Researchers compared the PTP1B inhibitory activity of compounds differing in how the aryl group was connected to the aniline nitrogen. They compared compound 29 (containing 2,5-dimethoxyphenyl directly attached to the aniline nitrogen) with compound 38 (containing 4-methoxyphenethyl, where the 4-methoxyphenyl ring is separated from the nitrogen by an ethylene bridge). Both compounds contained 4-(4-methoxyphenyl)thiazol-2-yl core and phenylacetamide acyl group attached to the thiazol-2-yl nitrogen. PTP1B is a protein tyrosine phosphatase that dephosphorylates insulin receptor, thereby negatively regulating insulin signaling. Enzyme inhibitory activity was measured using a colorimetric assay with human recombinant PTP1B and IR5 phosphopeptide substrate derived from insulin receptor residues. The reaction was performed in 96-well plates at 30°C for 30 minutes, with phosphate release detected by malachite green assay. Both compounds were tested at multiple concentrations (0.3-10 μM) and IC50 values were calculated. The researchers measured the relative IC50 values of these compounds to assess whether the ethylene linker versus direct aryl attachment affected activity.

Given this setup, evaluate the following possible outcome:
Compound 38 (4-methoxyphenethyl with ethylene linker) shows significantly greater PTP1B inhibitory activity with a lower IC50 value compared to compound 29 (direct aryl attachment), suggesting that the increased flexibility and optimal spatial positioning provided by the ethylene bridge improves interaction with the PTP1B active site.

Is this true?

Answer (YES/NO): NO